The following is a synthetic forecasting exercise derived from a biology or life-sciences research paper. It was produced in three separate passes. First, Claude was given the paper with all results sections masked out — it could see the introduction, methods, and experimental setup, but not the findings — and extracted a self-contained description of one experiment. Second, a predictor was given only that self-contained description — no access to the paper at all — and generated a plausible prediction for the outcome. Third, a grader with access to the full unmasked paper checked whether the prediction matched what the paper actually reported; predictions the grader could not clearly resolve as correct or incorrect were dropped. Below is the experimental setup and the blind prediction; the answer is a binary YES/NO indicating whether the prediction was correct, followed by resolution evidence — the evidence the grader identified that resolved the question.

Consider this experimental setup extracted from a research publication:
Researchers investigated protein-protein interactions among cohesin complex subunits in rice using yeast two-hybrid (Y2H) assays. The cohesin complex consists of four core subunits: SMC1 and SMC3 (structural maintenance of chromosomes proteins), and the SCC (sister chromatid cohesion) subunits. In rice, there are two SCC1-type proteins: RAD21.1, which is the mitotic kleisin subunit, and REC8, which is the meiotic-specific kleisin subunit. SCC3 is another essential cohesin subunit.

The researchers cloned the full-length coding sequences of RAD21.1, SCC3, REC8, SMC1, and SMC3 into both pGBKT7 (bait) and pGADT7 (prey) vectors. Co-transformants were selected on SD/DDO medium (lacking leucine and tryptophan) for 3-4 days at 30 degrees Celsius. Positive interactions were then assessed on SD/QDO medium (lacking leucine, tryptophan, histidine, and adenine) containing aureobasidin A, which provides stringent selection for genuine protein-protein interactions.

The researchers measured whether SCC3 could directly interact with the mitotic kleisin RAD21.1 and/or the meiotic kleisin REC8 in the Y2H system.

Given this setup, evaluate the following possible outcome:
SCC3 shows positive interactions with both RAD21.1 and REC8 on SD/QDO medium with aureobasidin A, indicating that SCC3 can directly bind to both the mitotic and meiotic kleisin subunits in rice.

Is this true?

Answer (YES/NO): NO